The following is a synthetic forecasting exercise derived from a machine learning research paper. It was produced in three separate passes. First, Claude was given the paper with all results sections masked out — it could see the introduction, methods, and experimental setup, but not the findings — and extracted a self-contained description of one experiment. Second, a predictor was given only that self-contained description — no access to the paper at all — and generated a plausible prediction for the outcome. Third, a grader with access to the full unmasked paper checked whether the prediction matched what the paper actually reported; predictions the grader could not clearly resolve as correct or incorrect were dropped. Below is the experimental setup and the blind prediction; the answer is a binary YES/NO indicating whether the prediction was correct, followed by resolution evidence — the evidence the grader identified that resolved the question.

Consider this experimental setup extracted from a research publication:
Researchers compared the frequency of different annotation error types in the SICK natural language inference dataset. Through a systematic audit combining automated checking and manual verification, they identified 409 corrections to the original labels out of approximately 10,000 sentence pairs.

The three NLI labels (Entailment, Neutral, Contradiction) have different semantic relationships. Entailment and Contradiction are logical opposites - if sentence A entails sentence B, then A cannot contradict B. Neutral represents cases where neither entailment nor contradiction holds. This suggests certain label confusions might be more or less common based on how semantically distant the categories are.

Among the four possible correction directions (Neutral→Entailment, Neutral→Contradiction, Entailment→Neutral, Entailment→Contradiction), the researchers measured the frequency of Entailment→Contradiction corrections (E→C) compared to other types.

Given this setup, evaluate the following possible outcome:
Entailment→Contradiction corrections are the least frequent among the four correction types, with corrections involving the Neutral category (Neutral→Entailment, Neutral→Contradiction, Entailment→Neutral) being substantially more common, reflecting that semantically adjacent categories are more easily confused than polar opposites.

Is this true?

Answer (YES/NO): YES